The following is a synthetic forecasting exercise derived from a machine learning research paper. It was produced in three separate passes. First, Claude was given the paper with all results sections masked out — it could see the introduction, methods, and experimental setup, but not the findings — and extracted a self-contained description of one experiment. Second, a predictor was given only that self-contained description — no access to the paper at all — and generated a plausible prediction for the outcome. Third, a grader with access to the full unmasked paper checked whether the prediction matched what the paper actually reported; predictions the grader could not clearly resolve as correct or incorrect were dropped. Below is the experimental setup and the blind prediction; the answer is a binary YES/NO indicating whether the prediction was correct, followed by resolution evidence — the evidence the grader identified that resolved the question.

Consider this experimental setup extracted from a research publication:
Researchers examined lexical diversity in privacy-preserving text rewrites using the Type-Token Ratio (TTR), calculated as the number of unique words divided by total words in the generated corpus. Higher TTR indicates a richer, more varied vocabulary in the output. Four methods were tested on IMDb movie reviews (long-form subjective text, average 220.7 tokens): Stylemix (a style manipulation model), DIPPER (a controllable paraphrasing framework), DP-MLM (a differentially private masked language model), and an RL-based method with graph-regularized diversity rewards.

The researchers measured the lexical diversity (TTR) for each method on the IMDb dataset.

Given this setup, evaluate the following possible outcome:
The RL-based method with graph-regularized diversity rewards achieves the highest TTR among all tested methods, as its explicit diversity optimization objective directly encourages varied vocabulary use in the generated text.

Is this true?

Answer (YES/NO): NO